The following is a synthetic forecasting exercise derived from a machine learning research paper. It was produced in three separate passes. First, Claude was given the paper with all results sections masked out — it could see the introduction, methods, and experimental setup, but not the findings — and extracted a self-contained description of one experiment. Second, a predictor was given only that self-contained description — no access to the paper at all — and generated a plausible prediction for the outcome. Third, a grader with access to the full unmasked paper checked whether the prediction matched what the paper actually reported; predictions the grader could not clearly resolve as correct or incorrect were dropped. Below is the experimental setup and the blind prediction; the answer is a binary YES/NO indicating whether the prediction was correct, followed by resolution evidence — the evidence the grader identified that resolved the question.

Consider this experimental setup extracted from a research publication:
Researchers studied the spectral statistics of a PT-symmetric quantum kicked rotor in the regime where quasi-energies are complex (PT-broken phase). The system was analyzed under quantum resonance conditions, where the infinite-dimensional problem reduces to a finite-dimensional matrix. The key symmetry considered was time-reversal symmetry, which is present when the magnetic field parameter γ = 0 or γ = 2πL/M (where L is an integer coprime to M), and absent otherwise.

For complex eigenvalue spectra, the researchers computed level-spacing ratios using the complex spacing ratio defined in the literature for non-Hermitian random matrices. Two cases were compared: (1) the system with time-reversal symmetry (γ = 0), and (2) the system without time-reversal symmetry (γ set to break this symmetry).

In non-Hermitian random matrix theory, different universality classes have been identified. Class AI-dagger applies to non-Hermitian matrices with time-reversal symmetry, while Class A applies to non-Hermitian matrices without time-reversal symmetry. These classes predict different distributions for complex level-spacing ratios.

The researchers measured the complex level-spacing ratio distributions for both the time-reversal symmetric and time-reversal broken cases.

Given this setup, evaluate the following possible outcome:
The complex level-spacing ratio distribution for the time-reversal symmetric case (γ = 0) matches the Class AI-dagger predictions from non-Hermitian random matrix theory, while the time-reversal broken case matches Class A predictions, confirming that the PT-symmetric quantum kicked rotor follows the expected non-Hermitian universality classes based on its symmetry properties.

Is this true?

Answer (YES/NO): YES